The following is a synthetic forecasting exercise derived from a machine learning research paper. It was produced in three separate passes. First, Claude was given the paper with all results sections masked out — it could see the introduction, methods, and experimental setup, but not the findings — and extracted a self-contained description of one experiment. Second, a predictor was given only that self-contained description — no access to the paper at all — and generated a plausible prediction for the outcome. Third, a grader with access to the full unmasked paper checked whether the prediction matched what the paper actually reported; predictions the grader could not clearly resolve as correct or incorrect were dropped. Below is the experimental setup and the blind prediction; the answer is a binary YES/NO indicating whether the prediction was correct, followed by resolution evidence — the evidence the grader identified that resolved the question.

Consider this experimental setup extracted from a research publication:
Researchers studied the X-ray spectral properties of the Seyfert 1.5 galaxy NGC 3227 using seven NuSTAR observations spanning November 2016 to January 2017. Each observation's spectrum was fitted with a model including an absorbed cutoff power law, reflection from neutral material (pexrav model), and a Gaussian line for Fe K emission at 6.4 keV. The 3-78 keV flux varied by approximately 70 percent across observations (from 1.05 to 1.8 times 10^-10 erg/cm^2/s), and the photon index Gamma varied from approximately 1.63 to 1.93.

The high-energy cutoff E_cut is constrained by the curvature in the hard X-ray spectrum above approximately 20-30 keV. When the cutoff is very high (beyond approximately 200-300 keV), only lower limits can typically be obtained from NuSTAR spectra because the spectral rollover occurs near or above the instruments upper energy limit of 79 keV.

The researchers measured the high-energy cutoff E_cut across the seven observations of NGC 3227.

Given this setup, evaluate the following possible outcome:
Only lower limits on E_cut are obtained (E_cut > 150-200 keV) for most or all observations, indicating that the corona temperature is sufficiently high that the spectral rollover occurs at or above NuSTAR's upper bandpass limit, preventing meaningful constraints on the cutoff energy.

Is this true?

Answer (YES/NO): NO